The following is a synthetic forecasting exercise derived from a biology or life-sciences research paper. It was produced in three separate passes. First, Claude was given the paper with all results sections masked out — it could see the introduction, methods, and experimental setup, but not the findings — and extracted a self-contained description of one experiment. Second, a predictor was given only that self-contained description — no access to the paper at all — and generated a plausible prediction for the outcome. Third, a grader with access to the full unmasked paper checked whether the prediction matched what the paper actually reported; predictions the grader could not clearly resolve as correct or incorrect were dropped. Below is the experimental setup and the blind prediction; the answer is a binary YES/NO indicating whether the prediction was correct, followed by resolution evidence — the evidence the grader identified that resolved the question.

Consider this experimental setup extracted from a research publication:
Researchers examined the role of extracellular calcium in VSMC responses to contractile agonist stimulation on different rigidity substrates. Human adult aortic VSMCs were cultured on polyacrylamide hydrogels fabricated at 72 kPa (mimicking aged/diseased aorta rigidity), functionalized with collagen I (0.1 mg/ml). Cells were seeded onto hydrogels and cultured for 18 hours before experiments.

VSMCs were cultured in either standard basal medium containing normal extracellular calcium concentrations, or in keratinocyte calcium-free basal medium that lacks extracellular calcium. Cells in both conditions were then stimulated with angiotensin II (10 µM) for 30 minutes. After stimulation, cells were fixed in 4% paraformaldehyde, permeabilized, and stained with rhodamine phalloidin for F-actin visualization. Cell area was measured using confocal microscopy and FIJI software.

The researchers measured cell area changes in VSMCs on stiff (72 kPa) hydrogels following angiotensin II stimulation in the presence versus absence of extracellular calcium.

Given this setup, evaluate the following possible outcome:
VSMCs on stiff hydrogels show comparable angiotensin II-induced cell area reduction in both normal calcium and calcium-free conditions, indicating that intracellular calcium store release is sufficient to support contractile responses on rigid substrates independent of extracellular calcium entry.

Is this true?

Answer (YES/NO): NO